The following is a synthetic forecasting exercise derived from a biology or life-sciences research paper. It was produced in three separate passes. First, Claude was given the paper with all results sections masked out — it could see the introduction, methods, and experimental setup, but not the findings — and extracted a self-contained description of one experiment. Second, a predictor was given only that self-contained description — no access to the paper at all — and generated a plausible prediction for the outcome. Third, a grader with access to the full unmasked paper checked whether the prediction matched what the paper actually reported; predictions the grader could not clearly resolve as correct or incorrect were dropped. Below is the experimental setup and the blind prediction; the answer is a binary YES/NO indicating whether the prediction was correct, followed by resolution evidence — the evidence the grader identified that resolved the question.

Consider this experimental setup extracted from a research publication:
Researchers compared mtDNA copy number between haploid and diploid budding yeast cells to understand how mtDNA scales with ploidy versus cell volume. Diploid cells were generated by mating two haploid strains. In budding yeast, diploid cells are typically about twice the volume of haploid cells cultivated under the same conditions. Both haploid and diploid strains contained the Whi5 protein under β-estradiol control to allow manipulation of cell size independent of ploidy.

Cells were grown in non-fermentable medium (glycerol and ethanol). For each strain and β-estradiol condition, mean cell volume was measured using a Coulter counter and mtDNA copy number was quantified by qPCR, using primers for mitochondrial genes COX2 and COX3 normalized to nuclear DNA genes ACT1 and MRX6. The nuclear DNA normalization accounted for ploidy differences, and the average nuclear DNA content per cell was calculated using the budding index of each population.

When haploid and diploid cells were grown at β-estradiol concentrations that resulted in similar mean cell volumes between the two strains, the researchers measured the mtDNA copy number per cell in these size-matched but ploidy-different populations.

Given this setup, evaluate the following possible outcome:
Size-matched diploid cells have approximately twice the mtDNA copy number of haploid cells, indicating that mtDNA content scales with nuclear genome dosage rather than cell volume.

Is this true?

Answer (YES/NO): NO